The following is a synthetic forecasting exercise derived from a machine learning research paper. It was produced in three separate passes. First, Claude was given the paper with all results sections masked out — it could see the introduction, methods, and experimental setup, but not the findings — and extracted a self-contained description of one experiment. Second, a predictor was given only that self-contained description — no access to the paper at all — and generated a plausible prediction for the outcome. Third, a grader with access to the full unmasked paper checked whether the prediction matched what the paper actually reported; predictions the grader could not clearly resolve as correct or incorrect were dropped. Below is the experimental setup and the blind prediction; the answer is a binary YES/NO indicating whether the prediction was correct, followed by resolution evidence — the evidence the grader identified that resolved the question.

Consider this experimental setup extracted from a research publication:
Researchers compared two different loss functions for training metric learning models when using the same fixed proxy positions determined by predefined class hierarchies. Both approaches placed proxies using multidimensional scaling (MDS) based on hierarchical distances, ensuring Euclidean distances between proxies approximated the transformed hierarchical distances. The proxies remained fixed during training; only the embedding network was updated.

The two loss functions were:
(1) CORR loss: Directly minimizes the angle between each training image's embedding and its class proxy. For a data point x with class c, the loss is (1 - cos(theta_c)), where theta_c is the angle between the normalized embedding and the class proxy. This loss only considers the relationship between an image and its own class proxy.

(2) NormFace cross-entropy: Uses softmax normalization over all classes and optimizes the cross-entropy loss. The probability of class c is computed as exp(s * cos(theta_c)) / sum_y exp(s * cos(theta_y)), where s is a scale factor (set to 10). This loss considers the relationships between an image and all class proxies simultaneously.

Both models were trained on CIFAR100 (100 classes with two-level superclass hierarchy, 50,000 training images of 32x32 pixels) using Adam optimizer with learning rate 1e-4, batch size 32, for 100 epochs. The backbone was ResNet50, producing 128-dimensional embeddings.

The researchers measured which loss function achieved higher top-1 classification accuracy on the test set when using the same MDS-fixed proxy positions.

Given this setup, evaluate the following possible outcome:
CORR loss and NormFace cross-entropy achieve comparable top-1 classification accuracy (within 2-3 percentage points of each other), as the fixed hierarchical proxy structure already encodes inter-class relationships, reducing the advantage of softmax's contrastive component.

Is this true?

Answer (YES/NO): YES